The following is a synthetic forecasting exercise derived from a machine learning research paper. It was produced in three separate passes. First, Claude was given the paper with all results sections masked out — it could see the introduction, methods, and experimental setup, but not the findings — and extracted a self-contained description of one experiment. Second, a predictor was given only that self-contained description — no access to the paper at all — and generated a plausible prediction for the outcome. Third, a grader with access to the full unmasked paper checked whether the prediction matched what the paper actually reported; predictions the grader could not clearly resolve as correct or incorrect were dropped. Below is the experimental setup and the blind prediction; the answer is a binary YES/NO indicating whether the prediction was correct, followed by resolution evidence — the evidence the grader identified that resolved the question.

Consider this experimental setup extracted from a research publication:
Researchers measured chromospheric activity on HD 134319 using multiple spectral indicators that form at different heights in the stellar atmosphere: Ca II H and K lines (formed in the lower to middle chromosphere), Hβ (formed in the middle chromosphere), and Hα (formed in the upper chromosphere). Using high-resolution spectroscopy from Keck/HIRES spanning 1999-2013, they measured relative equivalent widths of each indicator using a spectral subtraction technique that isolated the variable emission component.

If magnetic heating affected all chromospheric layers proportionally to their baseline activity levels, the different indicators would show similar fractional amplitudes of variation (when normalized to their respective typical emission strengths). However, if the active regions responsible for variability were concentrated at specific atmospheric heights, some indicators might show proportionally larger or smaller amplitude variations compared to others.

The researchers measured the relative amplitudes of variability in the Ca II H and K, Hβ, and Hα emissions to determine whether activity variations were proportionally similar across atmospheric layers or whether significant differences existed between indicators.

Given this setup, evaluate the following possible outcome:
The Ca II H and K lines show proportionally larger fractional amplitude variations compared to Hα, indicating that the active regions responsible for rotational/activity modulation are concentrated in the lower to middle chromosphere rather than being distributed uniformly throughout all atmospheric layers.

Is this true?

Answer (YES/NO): NO